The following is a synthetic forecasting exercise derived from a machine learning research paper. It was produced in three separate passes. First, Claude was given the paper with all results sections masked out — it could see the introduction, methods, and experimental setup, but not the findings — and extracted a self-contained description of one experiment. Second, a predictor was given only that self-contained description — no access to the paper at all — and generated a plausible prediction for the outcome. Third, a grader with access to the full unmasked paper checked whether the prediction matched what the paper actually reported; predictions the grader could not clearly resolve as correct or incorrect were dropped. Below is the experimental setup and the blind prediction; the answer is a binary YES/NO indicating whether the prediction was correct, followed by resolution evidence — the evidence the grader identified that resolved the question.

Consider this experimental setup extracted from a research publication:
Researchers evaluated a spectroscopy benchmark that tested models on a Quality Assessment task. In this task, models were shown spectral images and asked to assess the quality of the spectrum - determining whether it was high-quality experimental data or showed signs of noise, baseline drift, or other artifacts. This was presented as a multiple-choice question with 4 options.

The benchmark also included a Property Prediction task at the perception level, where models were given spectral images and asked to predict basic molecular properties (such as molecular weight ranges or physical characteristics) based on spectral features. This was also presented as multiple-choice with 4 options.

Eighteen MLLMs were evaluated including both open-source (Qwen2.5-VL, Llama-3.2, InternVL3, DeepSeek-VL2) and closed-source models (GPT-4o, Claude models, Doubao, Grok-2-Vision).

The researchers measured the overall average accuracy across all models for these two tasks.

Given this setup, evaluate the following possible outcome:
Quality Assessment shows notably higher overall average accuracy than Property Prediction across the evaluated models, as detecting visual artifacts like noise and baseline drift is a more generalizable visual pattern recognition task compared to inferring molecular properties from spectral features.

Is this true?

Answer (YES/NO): NO